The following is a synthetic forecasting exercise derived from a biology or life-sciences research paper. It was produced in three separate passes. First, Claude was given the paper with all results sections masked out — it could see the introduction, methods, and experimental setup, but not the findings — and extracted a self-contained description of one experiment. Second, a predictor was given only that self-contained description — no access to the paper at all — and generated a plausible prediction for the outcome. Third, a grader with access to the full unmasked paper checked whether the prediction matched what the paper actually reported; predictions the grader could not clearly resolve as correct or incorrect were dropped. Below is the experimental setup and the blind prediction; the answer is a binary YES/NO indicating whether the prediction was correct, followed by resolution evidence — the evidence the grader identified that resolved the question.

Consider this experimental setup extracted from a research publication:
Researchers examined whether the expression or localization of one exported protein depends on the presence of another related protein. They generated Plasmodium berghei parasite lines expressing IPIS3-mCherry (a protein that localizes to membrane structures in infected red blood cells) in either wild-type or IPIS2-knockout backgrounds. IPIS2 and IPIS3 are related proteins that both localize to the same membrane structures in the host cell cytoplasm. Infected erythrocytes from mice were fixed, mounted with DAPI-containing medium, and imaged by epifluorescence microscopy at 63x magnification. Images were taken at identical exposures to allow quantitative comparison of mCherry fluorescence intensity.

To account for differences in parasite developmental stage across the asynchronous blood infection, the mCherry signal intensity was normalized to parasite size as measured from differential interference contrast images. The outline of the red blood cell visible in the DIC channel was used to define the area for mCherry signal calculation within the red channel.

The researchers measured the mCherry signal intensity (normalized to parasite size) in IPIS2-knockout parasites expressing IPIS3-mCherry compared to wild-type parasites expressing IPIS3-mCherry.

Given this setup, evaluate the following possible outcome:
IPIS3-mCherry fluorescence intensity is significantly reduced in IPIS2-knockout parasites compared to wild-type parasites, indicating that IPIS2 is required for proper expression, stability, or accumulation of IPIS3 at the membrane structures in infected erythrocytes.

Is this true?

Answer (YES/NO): NO